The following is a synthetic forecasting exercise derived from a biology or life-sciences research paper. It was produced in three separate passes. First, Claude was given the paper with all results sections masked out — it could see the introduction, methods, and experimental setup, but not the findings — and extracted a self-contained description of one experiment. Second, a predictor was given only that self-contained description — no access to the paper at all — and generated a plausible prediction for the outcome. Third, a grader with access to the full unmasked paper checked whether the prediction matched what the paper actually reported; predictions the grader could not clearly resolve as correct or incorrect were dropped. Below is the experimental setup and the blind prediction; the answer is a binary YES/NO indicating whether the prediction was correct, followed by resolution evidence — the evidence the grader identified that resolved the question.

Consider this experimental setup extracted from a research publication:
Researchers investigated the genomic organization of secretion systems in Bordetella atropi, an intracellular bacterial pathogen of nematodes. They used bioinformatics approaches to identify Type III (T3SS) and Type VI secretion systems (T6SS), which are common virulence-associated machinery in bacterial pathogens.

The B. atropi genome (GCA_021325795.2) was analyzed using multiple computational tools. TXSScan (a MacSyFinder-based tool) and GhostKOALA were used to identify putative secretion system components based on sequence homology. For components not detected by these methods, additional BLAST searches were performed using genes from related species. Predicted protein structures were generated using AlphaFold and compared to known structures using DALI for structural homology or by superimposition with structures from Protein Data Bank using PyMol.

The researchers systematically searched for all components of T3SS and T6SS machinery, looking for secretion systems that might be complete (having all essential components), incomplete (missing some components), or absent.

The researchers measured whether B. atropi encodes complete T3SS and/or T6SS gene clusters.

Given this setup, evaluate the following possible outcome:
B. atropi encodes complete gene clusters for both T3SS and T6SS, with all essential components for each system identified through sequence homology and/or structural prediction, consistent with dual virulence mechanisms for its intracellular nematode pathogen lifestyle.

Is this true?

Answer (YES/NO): NO